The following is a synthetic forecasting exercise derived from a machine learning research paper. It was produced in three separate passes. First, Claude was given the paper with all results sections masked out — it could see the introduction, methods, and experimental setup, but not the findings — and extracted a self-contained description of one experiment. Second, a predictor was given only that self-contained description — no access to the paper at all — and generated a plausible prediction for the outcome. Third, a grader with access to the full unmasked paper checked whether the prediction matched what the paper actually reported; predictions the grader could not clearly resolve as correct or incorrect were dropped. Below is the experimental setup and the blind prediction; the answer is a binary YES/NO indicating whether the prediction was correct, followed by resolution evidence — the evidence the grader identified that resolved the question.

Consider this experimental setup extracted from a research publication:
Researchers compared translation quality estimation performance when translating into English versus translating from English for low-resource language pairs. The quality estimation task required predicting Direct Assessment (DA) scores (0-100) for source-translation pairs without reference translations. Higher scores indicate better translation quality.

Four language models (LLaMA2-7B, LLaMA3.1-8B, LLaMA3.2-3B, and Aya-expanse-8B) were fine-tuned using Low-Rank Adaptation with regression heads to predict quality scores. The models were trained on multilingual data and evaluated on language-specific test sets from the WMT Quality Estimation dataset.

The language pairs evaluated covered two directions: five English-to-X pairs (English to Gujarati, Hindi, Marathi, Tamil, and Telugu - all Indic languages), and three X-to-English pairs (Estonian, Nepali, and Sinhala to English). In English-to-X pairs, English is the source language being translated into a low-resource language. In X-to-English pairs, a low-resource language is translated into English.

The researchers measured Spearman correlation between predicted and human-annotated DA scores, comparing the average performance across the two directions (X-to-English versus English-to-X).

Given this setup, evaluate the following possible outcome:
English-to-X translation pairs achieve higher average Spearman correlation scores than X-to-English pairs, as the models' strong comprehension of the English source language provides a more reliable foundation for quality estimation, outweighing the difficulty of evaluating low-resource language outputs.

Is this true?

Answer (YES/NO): NO